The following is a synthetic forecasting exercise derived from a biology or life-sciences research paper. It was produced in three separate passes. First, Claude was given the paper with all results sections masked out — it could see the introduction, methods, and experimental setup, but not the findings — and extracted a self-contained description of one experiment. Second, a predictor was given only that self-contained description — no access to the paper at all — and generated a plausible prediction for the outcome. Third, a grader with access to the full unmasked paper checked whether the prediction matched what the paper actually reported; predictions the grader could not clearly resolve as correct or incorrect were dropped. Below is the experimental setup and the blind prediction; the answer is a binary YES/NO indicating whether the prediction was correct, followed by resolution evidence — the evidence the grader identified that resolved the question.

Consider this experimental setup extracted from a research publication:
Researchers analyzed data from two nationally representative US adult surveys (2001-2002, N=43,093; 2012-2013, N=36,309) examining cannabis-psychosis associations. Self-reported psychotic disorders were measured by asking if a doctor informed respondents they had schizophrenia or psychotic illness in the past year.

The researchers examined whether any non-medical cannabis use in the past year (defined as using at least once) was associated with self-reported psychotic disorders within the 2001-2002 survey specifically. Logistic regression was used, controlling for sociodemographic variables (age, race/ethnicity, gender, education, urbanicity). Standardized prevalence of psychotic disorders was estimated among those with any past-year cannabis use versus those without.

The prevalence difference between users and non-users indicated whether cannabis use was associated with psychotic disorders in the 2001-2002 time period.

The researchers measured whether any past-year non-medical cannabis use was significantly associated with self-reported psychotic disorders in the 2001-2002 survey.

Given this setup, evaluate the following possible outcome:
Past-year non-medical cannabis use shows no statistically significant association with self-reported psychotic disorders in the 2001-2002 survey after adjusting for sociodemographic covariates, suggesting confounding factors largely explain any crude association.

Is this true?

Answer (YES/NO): NO